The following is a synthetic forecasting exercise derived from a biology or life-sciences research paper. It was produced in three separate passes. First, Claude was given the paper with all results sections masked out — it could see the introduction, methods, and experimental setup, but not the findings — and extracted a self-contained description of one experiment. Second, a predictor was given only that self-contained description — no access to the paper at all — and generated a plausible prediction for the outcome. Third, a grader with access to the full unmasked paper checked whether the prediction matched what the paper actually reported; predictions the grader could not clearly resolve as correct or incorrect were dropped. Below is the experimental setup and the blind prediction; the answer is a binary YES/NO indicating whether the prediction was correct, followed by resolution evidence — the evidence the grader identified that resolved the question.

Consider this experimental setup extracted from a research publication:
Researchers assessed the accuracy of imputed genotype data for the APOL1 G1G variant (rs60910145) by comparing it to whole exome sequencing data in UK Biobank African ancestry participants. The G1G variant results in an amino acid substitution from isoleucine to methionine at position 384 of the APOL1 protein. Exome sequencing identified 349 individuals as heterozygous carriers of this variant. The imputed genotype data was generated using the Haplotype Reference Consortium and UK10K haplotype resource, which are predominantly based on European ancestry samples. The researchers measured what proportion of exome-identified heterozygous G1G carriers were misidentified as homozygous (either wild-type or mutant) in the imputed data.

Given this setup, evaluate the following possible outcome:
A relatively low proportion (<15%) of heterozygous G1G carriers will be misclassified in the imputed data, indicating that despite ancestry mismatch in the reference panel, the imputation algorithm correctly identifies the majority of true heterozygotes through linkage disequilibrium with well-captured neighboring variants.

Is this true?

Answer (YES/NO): YES